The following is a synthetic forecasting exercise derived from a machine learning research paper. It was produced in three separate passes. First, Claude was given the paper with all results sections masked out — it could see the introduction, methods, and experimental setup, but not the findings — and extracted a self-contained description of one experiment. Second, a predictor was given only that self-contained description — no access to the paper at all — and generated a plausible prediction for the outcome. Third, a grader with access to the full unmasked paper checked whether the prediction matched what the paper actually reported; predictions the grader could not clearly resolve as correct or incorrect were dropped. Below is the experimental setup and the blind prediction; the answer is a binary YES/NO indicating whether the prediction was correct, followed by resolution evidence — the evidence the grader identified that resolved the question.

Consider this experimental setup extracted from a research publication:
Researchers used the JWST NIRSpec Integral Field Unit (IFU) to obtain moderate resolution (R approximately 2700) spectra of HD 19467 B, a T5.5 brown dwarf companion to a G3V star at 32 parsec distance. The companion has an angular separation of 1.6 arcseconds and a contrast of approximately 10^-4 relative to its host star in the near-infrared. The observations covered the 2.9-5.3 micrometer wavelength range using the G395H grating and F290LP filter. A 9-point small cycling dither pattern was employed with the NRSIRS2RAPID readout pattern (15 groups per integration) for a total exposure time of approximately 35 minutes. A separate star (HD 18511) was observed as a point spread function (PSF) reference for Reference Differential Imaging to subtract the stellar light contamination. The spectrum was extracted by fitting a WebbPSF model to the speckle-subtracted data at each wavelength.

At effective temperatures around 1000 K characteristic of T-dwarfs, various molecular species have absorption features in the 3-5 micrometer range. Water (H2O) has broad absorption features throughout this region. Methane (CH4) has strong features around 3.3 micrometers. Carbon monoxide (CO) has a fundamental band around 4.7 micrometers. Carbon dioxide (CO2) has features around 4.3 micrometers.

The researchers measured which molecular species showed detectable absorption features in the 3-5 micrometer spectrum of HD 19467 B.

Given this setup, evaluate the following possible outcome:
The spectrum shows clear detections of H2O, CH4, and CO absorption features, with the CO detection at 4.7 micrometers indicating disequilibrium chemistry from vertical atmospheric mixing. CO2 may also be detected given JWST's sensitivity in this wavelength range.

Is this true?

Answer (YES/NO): YES